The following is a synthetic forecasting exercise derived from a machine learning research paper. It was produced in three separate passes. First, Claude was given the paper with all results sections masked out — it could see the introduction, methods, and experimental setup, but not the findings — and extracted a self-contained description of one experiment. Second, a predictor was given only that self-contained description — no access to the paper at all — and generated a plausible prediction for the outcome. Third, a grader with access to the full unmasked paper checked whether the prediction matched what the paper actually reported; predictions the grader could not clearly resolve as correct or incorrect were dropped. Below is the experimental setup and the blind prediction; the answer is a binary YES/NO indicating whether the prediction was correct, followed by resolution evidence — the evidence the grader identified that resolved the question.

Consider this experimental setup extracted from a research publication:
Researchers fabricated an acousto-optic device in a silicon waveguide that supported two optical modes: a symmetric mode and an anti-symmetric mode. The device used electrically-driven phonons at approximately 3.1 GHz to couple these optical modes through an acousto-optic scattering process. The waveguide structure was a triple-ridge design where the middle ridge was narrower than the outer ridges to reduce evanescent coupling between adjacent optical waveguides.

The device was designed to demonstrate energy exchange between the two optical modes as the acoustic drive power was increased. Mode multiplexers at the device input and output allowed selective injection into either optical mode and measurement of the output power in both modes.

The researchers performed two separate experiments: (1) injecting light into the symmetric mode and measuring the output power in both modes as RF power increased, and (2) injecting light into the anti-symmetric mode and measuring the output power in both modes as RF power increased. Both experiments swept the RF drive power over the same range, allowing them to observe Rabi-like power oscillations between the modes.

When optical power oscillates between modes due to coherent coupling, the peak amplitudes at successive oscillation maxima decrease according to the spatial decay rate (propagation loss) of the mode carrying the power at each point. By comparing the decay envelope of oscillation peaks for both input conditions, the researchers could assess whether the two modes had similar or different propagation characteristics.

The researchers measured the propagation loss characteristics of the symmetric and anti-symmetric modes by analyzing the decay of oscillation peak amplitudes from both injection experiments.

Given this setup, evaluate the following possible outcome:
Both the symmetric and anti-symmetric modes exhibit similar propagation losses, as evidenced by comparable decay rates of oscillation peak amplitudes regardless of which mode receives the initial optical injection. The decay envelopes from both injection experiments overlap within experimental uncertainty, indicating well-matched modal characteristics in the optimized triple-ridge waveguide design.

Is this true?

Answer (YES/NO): NO